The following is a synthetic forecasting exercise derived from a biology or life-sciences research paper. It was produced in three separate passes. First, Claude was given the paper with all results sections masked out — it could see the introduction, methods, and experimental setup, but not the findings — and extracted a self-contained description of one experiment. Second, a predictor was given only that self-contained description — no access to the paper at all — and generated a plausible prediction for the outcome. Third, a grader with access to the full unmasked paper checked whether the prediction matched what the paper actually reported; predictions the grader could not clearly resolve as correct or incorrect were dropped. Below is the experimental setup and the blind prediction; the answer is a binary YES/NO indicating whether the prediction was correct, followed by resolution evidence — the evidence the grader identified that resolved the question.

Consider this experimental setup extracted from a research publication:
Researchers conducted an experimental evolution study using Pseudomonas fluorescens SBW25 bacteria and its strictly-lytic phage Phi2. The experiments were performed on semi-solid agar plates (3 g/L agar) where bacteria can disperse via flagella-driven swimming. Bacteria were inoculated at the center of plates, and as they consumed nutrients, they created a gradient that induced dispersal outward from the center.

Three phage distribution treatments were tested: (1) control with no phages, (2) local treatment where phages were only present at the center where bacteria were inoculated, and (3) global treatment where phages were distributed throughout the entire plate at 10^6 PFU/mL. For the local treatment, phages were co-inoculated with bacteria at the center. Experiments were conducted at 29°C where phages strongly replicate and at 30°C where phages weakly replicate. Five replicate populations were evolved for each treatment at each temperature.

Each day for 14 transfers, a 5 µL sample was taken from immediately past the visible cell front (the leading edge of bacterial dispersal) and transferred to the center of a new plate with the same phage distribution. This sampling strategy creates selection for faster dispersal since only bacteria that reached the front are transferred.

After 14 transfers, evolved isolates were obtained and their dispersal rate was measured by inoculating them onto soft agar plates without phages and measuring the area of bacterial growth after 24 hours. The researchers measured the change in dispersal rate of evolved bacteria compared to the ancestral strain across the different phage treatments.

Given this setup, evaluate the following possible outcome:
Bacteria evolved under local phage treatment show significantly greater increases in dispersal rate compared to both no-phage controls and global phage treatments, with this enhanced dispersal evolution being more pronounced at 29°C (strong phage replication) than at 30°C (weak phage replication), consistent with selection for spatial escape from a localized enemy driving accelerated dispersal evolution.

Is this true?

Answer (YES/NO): NO